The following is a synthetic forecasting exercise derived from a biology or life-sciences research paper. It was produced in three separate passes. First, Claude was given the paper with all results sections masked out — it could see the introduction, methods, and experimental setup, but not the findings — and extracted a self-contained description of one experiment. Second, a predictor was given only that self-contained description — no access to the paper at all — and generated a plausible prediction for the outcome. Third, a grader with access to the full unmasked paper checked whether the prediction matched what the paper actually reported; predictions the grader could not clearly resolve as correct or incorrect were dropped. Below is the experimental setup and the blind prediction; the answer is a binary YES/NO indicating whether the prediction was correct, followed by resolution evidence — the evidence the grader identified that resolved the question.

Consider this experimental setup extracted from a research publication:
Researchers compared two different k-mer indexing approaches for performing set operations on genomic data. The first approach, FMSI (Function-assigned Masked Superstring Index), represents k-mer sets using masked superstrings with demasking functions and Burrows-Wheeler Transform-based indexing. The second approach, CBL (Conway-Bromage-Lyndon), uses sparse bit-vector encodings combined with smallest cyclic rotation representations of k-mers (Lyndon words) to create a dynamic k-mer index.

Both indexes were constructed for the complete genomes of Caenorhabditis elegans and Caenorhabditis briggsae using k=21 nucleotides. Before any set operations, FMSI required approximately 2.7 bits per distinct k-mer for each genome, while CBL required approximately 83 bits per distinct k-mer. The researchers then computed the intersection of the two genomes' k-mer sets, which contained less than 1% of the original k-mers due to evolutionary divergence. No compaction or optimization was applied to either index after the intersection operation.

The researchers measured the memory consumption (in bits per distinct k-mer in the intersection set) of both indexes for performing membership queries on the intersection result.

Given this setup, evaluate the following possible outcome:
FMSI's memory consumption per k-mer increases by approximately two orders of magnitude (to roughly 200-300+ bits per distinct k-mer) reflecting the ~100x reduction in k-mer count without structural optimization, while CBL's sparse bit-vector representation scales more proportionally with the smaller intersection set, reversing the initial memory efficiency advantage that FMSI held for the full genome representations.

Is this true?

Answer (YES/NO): NO